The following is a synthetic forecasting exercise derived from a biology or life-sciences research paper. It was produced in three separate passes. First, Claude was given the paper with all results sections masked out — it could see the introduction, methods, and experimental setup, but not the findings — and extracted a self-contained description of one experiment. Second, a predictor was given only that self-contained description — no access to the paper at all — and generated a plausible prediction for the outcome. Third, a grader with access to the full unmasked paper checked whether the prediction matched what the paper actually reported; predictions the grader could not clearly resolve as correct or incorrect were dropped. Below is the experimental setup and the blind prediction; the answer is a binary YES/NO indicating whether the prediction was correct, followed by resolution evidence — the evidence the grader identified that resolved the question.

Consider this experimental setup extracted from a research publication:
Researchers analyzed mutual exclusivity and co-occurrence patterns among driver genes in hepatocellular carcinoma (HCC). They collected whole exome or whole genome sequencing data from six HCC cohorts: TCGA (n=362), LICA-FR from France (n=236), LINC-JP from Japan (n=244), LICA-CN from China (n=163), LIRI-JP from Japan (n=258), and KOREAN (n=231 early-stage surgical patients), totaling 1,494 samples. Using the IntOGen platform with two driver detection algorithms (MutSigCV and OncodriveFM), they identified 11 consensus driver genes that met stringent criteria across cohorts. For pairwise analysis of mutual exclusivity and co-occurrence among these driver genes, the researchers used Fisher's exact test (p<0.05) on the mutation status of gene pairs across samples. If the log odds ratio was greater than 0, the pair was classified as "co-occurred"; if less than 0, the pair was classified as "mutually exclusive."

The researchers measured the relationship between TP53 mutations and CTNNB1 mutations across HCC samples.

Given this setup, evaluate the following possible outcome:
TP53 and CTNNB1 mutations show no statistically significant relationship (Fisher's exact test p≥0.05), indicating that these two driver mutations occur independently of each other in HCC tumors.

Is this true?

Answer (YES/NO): NO